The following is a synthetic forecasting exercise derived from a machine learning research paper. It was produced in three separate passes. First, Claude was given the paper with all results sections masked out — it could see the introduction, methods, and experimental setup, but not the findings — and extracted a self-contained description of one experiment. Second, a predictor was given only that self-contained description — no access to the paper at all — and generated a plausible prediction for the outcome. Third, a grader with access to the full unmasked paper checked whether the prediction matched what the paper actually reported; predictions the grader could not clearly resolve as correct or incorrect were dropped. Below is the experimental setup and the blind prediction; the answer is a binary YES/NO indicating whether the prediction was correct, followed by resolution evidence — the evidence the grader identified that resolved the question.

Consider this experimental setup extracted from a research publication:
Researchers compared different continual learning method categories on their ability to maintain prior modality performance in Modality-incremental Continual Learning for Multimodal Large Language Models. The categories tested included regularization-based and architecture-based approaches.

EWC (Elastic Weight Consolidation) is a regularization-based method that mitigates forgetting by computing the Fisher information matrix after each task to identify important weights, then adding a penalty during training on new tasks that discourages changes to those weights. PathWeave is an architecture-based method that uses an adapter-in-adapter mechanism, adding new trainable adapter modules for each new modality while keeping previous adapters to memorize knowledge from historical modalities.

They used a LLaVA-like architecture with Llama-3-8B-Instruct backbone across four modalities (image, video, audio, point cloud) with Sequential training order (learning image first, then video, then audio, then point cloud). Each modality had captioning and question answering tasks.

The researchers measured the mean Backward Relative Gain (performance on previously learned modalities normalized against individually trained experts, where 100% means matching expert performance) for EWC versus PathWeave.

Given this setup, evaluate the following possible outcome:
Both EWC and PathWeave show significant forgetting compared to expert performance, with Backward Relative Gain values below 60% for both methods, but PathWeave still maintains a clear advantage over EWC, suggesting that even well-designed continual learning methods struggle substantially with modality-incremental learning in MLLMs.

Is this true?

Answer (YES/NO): NO